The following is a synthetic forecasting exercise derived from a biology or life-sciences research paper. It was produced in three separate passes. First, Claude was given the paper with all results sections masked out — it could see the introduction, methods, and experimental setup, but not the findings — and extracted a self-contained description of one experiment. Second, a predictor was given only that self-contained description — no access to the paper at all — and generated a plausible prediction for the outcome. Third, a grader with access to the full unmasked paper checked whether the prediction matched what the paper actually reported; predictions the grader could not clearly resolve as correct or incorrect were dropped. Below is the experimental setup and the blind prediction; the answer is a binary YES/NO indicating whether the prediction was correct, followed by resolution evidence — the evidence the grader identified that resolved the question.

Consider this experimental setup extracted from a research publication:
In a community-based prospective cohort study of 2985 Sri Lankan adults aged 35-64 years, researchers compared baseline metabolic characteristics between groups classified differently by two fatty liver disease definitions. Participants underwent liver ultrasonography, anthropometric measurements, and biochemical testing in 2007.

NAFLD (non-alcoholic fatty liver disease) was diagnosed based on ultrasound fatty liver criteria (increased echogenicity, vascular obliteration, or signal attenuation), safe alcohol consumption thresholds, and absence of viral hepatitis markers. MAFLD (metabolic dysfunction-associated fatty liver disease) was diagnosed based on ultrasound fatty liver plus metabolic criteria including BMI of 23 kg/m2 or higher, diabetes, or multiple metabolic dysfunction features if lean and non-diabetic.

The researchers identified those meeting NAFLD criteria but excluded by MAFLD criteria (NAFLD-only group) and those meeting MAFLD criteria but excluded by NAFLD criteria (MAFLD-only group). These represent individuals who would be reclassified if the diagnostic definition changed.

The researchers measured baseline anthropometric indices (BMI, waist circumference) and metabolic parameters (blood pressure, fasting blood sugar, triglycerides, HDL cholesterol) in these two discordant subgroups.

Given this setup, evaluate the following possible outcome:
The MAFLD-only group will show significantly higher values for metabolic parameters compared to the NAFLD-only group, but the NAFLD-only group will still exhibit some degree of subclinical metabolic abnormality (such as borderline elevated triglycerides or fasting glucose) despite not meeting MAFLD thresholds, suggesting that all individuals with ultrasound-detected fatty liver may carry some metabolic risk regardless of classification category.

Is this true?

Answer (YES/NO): YES